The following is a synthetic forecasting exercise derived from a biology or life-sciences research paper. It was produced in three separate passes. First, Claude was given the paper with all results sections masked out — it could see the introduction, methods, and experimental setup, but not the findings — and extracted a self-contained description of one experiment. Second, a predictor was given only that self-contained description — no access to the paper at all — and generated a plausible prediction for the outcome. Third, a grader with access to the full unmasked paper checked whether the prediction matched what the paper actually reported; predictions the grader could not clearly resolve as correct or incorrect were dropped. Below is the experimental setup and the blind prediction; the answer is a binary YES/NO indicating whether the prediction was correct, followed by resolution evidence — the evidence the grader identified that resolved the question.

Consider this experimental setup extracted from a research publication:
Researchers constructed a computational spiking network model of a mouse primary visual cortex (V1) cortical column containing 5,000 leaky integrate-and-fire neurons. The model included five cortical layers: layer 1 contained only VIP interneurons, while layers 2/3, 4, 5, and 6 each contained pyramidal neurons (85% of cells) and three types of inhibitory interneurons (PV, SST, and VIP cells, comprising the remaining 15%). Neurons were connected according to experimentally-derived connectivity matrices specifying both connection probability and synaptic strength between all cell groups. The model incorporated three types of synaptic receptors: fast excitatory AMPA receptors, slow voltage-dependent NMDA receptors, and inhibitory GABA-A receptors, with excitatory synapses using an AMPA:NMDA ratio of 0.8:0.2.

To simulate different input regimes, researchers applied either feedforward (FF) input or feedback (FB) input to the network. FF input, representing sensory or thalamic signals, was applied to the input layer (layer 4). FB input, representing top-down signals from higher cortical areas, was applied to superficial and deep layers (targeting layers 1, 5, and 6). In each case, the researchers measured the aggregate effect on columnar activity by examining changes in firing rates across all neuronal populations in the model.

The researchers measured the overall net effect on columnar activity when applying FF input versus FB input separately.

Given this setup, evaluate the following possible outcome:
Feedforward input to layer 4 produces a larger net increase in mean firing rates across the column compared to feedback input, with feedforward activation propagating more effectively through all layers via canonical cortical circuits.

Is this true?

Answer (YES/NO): YES